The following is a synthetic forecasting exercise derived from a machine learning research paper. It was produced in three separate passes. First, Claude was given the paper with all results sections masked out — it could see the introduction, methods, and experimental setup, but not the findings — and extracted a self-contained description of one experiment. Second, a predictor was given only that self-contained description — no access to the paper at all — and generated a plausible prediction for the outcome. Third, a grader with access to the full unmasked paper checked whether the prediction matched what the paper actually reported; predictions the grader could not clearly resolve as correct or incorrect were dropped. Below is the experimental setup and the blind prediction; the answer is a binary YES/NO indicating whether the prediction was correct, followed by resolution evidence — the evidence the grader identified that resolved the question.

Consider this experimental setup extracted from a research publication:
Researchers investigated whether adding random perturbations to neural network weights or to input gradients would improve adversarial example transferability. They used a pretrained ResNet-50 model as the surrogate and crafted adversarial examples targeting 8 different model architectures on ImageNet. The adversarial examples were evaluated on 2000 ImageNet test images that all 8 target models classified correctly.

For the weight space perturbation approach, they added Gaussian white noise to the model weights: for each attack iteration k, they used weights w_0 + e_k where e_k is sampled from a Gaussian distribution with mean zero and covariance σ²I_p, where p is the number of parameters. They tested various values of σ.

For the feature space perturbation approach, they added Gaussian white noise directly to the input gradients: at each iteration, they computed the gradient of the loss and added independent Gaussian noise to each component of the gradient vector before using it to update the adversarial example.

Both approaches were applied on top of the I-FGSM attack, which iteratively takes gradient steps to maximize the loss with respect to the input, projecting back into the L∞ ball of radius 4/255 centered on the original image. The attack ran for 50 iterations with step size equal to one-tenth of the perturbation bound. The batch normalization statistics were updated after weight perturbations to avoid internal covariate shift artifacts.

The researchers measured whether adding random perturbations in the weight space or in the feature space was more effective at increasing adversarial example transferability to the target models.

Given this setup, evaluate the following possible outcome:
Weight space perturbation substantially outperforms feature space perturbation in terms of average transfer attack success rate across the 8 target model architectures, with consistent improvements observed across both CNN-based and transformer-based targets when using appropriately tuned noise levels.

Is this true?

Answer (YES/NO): NO